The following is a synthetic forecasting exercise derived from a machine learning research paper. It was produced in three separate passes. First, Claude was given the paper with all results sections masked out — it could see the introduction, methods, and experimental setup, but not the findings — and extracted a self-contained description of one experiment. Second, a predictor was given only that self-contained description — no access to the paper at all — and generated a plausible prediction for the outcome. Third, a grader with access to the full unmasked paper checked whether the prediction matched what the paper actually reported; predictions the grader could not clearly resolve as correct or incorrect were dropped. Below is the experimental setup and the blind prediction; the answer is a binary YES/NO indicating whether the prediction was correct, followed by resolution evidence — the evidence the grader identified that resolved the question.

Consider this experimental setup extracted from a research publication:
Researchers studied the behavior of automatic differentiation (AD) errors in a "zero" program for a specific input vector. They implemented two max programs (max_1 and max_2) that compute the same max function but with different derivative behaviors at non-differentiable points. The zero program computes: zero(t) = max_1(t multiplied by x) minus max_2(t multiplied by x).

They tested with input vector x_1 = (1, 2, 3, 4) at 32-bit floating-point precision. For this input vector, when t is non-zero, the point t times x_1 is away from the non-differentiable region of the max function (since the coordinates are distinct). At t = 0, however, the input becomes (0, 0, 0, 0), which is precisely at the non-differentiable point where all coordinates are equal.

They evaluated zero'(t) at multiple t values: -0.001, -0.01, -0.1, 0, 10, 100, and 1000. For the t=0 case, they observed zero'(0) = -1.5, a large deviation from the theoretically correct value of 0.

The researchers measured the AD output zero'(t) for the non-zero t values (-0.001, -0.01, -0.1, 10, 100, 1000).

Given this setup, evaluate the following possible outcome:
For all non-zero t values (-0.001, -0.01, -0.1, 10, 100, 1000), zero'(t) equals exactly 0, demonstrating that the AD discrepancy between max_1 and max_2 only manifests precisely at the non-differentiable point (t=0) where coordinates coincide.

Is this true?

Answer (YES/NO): YES